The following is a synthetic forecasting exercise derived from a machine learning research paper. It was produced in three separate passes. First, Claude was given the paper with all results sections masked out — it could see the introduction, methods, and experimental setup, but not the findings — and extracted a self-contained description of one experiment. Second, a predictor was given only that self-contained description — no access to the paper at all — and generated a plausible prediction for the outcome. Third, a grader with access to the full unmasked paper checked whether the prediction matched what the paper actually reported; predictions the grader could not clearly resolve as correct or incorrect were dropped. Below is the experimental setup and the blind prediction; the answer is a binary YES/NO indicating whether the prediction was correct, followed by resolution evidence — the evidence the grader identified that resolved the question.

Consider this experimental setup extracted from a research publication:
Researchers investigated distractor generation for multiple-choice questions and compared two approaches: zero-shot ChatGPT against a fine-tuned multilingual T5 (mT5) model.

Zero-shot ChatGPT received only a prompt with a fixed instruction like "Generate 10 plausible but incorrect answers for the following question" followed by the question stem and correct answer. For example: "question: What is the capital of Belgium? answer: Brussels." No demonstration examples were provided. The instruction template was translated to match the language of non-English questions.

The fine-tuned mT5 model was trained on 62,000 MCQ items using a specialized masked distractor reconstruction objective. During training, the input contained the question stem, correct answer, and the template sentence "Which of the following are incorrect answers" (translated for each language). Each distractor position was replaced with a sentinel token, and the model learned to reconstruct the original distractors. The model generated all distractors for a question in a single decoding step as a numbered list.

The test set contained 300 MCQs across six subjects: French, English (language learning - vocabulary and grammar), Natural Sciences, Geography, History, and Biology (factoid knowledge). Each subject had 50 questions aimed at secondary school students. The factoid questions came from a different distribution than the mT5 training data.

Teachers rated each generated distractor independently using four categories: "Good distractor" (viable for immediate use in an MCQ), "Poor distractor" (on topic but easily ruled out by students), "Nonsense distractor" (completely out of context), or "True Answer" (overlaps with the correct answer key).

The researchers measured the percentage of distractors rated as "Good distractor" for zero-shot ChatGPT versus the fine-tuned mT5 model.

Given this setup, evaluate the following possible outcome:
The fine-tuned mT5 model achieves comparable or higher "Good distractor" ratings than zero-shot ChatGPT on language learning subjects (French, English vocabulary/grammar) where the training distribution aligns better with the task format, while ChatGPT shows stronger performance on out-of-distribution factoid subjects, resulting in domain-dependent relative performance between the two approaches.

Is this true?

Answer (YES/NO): NO